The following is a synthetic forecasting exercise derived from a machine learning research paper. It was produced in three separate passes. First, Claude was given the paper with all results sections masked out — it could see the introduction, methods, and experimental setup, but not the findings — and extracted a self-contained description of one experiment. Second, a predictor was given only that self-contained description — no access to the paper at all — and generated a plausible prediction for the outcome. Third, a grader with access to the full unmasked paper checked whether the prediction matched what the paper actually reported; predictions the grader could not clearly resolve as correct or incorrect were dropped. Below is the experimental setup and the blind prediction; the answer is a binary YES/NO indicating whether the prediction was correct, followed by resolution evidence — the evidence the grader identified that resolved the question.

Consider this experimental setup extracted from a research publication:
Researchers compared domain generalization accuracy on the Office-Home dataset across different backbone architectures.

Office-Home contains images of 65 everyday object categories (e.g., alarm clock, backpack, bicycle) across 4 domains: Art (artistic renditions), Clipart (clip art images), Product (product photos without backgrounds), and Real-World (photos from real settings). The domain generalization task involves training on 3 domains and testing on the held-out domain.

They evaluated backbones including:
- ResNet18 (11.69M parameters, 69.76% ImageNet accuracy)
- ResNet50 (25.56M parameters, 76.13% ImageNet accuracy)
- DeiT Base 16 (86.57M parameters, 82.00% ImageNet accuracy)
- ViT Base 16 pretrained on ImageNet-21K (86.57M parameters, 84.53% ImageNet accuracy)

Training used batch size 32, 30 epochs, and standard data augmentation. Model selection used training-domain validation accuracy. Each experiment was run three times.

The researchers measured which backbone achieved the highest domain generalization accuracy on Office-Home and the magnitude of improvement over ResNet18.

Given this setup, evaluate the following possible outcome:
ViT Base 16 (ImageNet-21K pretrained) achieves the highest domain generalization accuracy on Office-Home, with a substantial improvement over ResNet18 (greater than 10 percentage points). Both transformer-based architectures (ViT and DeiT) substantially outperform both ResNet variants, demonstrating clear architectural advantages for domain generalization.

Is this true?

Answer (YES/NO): YES